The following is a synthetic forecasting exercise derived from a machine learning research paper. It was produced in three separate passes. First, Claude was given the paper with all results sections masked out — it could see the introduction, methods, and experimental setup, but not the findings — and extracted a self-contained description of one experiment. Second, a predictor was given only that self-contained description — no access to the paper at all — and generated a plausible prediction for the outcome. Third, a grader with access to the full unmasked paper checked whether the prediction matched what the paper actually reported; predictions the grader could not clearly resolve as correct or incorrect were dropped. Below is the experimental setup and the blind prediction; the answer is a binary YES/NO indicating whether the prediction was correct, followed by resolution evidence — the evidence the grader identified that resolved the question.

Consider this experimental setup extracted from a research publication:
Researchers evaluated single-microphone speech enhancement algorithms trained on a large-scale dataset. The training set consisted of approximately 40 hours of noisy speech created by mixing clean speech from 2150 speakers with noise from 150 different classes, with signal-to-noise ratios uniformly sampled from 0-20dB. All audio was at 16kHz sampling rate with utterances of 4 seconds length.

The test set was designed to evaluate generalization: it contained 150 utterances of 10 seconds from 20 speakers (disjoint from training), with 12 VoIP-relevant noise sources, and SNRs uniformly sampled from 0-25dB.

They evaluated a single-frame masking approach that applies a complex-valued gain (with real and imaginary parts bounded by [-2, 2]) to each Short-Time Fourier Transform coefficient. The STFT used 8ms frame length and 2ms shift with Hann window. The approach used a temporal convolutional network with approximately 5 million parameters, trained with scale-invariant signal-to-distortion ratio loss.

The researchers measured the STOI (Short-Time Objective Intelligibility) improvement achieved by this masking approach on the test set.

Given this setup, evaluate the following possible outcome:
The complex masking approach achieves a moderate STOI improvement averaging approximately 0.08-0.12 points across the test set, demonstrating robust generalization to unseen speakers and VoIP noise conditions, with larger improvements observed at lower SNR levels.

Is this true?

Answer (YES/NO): NO